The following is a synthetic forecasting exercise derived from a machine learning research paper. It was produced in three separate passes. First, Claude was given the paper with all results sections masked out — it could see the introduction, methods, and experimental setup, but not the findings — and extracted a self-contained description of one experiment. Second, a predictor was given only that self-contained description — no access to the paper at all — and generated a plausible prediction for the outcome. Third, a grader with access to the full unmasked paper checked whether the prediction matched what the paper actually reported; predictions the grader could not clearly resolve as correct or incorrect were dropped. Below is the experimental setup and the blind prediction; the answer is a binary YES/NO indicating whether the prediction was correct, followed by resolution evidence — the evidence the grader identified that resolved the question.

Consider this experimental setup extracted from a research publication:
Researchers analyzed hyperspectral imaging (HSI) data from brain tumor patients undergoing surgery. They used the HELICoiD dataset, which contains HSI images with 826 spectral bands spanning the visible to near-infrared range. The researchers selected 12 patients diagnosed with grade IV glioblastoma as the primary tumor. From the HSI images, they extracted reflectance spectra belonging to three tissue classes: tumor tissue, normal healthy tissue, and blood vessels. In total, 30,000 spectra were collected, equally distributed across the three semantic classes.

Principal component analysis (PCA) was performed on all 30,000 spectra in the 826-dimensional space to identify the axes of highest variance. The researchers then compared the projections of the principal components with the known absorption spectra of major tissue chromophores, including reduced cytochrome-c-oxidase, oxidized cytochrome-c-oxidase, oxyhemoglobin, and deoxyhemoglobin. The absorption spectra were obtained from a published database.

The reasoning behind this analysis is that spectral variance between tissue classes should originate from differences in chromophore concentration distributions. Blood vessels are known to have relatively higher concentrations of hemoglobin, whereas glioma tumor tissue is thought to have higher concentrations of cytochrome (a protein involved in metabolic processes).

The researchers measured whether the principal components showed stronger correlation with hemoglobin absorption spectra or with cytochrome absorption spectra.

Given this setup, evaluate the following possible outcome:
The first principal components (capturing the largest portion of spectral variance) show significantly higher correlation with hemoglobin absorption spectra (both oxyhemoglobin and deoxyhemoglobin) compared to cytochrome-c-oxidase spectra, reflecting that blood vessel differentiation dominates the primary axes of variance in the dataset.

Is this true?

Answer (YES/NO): NO